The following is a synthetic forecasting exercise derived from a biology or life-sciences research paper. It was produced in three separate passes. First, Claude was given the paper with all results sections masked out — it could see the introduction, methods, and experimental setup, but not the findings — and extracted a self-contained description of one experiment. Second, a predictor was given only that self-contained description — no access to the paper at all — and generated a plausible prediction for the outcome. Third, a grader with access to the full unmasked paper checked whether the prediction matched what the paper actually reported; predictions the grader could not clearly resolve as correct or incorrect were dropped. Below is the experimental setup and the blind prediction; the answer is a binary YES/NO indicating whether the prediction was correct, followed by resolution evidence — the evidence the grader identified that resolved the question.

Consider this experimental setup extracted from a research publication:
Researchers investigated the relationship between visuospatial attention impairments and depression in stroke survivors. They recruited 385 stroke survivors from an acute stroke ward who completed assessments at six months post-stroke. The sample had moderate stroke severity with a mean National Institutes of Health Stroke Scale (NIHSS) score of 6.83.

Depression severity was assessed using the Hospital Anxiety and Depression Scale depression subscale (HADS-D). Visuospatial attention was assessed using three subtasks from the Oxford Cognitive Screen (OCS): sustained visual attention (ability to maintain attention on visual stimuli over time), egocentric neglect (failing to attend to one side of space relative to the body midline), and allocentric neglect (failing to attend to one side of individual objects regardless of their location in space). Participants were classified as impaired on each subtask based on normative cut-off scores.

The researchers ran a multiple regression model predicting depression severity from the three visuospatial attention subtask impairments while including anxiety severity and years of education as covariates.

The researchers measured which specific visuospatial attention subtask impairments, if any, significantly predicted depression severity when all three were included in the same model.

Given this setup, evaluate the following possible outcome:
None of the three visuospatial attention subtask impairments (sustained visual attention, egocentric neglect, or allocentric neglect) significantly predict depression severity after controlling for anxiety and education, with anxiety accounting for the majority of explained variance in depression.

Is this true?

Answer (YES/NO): NO